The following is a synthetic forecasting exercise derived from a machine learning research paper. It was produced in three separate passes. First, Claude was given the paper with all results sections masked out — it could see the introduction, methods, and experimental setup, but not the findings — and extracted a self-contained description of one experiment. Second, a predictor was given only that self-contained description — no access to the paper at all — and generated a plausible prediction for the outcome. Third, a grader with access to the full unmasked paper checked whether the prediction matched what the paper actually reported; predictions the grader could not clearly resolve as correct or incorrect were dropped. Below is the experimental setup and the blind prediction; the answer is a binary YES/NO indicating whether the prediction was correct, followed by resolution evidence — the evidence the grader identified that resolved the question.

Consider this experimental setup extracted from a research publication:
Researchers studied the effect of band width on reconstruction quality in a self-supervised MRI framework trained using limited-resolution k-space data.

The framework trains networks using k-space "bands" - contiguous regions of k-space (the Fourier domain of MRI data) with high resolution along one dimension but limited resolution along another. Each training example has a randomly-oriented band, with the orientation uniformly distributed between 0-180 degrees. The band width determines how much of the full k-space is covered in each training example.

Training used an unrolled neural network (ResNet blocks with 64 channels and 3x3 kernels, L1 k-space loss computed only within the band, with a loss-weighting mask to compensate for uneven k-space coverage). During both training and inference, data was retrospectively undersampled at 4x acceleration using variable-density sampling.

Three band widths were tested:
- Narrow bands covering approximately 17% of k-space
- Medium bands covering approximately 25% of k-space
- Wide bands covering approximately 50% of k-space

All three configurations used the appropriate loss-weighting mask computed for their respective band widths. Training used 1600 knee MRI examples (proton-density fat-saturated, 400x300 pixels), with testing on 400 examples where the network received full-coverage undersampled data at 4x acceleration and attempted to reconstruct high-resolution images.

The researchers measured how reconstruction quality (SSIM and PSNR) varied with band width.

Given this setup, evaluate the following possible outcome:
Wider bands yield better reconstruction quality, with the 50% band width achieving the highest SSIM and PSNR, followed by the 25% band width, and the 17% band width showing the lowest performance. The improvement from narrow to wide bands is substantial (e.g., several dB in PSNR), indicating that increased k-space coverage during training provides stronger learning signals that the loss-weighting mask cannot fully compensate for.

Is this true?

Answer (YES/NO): NO